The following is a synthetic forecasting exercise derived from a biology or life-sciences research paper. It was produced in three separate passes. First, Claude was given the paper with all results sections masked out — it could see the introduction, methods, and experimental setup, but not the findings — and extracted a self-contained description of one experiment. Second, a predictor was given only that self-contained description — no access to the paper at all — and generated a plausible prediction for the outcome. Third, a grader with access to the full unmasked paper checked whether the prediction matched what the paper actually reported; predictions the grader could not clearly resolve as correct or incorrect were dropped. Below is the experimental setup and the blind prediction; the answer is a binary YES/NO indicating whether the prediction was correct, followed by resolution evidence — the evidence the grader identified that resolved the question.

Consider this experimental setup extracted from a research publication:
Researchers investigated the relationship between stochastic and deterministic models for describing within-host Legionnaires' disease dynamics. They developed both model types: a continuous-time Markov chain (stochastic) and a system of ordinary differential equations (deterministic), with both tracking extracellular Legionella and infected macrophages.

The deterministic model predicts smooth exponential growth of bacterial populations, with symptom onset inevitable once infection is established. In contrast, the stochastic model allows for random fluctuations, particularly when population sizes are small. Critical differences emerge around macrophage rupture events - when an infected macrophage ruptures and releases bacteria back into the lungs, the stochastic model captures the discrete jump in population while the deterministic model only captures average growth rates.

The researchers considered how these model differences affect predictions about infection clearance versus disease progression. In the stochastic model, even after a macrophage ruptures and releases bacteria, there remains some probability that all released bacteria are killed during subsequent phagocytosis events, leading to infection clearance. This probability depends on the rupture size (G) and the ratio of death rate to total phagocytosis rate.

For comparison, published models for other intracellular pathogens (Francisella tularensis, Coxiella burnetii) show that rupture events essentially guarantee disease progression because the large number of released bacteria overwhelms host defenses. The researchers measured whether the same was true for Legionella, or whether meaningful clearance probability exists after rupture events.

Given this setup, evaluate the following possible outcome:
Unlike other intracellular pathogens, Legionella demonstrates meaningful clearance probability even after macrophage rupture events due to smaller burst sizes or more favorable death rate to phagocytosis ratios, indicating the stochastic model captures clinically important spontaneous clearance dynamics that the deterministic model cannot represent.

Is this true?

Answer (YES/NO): YES